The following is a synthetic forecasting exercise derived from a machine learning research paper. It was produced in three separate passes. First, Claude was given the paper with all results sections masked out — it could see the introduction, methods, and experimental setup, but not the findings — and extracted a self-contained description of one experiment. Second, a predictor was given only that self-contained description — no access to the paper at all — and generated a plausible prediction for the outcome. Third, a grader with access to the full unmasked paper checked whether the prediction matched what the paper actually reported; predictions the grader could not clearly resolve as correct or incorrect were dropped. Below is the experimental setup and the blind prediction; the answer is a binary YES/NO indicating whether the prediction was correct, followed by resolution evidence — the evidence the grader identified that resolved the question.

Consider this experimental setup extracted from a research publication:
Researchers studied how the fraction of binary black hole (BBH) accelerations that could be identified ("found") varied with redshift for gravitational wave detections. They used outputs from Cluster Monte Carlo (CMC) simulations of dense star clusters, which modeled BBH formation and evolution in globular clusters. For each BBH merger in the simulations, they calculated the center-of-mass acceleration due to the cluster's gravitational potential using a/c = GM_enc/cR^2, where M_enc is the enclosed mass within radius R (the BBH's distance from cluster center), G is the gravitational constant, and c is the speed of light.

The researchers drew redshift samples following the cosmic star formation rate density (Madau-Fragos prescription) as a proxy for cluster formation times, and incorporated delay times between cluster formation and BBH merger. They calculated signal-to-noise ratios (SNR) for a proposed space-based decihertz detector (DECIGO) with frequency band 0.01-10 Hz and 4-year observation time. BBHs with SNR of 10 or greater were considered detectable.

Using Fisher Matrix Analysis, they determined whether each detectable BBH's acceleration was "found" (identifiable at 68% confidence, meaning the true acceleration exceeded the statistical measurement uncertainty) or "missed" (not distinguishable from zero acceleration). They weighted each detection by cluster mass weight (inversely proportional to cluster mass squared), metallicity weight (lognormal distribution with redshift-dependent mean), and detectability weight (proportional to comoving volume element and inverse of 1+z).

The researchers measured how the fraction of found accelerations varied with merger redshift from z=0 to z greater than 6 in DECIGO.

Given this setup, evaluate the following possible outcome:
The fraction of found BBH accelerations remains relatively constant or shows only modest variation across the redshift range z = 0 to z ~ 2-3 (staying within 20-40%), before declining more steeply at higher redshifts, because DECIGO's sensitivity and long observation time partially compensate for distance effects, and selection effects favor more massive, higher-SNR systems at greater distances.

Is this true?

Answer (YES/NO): NO